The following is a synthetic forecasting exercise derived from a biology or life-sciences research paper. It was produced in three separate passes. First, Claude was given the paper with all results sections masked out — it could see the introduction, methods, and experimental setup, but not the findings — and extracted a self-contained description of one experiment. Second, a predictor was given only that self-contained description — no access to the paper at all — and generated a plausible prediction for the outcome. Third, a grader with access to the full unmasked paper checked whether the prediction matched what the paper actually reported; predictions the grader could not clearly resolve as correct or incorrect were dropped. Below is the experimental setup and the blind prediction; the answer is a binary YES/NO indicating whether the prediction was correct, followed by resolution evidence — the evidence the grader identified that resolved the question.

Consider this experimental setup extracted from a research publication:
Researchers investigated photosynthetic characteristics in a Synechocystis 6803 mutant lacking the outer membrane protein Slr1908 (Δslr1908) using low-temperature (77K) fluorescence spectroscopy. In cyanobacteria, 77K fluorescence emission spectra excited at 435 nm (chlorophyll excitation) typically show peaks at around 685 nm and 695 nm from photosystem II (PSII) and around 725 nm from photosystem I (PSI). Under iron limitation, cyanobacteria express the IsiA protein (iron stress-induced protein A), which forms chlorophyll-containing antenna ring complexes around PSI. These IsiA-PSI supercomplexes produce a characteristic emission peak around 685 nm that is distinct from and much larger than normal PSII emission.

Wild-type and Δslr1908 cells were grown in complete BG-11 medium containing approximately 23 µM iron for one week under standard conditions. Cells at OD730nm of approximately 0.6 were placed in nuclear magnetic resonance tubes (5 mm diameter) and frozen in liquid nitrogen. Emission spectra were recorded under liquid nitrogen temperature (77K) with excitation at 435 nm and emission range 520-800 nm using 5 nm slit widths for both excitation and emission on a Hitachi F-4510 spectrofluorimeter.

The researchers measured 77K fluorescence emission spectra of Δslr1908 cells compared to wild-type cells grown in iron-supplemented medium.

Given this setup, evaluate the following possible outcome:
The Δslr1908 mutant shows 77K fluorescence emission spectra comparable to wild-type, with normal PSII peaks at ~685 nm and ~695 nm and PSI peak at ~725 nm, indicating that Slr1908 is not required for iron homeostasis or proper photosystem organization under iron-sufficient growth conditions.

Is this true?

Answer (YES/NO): NO